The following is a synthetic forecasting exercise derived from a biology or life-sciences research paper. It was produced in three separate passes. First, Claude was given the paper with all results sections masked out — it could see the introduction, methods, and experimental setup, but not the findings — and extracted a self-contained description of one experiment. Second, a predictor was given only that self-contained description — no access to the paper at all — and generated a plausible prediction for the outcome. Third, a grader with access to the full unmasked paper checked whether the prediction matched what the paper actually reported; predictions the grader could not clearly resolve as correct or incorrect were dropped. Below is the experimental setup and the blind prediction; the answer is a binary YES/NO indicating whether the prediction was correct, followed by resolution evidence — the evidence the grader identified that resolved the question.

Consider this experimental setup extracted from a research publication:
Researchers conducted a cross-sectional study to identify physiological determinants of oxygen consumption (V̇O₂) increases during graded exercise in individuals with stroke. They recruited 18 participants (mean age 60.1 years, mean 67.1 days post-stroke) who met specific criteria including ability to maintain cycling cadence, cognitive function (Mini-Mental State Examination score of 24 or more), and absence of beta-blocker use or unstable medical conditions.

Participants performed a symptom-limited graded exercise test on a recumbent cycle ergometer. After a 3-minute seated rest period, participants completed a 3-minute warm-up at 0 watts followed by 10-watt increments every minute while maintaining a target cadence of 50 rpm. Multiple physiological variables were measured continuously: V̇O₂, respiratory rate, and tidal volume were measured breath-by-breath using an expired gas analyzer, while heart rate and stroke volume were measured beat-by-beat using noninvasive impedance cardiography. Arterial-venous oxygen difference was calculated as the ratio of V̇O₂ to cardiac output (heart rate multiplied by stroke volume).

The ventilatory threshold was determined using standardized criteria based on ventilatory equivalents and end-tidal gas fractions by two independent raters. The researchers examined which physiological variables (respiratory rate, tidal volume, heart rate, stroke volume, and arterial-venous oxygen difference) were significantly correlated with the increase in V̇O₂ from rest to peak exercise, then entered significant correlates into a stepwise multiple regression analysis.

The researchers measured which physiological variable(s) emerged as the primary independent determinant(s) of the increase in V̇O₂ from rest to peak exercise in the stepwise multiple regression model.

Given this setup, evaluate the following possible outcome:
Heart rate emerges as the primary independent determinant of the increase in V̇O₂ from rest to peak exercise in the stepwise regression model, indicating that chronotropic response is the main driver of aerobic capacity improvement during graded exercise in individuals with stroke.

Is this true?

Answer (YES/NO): NO